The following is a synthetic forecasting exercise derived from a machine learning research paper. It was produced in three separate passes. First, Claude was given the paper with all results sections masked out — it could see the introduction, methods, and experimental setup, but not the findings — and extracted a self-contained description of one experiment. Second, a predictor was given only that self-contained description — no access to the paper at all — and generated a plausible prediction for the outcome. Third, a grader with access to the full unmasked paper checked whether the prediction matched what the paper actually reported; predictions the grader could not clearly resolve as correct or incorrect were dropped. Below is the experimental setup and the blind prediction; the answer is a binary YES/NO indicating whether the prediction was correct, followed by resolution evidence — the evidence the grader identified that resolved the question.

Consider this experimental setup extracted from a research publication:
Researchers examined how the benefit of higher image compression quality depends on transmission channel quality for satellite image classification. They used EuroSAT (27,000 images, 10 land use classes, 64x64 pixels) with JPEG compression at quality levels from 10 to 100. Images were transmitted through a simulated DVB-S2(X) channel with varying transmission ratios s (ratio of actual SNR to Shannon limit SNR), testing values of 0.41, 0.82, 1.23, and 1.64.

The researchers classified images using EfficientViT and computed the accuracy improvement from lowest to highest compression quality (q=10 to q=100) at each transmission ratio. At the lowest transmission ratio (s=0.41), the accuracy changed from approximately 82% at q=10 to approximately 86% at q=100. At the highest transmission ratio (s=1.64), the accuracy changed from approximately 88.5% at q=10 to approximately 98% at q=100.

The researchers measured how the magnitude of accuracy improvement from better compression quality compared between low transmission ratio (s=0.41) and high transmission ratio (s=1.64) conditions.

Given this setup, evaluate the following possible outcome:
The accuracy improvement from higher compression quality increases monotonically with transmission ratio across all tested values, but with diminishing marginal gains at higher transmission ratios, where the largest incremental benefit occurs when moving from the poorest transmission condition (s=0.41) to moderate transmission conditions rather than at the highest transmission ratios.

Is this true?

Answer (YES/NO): YES